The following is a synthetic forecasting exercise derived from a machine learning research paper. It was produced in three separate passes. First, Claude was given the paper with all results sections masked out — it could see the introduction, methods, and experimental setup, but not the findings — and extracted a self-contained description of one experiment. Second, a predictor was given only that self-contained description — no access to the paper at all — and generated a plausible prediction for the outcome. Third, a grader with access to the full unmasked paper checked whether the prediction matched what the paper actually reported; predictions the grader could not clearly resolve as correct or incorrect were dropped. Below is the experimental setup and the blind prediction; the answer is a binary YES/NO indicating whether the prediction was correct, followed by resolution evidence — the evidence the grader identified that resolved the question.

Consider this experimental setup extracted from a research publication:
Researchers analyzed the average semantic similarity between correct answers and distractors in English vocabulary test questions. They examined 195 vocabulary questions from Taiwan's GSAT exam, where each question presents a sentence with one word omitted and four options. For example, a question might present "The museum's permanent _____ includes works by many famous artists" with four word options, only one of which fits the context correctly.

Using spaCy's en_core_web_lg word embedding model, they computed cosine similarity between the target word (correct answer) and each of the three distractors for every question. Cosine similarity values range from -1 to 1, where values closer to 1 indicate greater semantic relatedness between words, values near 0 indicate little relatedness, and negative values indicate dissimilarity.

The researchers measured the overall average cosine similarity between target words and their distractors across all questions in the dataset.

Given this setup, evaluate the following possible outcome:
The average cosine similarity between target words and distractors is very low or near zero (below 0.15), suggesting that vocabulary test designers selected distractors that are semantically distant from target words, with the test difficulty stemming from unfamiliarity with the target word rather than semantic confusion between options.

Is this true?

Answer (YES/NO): NO